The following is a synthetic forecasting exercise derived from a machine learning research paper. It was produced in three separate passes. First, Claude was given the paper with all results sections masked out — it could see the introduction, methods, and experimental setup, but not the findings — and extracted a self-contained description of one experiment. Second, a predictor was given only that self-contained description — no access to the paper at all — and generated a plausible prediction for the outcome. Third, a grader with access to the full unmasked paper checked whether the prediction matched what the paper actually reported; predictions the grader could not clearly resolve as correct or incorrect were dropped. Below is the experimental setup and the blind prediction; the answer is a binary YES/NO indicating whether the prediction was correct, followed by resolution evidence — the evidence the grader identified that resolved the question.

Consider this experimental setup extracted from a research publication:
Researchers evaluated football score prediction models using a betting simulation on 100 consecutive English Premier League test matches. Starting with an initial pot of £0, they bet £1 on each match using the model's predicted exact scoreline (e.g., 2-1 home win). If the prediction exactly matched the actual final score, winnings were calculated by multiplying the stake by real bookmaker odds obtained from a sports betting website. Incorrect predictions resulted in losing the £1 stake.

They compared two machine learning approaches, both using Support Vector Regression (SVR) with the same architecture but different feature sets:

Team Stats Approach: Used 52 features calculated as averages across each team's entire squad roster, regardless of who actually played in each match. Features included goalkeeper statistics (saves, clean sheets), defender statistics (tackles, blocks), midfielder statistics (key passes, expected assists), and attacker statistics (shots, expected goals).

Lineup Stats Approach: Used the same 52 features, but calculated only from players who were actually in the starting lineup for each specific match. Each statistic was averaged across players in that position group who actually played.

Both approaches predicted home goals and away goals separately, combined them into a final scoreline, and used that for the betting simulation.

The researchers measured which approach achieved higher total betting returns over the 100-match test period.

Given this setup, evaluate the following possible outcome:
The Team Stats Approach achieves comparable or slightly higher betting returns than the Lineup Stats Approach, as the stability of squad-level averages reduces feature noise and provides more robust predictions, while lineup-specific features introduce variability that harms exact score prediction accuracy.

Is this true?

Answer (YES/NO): NO